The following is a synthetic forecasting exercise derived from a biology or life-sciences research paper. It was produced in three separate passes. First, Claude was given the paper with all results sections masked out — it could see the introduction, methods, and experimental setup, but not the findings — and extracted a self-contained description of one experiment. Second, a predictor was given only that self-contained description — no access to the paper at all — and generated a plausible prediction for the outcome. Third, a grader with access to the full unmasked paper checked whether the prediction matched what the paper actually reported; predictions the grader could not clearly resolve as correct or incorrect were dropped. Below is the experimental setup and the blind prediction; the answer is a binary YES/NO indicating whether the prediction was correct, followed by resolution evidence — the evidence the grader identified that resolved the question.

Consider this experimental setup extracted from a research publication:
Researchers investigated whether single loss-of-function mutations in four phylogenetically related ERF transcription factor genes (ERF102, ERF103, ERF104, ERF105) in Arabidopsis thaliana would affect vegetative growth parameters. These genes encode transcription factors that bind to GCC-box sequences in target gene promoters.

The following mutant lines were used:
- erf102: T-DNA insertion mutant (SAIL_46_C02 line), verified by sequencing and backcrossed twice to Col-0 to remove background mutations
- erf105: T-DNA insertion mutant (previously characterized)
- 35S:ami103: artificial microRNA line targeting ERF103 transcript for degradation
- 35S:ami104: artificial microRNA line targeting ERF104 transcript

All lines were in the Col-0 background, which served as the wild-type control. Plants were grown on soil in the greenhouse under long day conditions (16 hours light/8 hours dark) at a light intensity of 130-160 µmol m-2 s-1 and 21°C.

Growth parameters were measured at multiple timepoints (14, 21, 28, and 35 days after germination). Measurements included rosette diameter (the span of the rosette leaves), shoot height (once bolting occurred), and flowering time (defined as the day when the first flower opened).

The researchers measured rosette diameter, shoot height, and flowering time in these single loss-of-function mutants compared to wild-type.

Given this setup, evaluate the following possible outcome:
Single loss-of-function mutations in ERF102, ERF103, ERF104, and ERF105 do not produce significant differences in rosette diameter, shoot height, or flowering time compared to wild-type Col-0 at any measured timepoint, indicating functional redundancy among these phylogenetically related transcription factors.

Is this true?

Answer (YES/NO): NO